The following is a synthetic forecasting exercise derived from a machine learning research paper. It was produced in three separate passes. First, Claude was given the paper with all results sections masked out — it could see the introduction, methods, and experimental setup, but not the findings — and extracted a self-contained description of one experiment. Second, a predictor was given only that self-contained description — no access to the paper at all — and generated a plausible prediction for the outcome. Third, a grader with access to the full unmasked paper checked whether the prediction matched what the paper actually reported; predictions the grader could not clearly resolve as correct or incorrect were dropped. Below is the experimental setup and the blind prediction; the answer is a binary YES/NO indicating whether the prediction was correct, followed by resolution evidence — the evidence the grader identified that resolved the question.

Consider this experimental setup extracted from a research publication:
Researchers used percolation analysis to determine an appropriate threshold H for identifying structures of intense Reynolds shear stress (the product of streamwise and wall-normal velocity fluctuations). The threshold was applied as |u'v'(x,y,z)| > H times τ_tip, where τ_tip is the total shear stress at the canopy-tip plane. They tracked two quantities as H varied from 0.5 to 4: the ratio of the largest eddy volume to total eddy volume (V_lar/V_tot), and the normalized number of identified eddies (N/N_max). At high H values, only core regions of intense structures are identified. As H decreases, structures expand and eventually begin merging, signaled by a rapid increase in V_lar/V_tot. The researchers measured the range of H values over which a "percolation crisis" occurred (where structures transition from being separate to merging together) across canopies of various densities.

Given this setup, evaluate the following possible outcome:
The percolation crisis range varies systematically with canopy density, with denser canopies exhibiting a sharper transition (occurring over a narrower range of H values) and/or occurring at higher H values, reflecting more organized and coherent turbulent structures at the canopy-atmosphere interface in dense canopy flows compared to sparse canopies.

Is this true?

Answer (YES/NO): NO